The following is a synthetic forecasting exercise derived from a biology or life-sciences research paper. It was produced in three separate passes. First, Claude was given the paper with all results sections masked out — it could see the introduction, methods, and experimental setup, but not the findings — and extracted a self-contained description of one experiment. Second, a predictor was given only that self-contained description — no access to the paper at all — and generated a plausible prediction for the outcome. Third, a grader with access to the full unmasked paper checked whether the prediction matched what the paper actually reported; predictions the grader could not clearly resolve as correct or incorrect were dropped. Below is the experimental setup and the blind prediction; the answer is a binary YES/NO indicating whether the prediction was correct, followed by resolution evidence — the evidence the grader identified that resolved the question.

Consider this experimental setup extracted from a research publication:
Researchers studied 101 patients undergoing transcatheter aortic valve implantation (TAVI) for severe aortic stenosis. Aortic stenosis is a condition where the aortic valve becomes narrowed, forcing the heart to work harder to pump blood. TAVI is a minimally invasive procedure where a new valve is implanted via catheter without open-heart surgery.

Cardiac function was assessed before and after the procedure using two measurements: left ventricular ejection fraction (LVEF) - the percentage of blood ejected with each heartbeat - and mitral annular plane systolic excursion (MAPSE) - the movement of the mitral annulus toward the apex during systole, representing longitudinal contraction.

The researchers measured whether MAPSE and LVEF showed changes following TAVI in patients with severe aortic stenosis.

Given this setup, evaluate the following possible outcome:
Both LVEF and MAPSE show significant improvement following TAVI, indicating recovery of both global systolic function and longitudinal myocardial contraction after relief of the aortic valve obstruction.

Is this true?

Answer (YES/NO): NO